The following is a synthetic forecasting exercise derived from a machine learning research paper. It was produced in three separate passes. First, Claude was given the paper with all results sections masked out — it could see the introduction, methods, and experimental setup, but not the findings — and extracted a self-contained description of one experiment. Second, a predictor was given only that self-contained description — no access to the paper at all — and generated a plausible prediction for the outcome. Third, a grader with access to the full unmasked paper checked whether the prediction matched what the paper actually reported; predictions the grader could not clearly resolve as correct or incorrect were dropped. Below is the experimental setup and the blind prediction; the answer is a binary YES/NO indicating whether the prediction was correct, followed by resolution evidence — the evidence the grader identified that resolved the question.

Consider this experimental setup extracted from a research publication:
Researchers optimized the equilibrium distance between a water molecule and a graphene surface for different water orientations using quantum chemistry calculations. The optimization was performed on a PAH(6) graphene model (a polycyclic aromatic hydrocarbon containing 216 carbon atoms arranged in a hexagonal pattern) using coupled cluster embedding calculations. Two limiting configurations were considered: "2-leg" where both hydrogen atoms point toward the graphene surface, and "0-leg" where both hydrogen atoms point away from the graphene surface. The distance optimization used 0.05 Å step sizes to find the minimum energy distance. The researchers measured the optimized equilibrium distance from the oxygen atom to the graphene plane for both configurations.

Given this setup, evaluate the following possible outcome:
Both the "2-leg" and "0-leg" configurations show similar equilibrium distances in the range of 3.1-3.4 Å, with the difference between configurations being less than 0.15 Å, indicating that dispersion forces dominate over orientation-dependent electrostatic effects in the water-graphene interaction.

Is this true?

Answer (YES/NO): NO